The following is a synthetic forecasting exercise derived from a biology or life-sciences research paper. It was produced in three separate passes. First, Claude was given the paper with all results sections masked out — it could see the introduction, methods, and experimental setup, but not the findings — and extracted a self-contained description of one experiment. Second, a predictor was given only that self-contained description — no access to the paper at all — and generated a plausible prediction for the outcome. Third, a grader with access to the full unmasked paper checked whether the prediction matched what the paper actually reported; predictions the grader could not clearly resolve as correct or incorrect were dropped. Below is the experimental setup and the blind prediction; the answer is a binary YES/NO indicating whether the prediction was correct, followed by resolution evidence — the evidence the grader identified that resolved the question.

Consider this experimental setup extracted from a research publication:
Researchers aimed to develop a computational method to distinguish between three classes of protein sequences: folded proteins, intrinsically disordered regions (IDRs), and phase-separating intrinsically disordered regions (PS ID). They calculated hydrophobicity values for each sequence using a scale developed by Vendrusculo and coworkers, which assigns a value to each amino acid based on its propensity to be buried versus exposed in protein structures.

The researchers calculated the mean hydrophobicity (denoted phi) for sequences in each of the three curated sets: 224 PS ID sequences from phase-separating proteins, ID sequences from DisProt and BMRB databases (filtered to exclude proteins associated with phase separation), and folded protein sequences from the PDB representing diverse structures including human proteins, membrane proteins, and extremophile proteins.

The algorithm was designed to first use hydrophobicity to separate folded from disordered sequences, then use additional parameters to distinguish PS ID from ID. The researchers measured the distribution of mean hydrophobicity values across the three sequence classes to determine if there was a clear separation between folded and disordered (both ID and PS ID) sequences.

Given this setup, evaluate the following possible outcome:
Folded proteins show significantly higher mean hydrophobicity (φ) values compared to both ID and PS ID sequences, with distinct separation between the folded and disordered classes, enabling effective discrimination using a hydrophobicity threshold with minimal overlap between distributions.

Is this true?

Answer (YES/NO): YES